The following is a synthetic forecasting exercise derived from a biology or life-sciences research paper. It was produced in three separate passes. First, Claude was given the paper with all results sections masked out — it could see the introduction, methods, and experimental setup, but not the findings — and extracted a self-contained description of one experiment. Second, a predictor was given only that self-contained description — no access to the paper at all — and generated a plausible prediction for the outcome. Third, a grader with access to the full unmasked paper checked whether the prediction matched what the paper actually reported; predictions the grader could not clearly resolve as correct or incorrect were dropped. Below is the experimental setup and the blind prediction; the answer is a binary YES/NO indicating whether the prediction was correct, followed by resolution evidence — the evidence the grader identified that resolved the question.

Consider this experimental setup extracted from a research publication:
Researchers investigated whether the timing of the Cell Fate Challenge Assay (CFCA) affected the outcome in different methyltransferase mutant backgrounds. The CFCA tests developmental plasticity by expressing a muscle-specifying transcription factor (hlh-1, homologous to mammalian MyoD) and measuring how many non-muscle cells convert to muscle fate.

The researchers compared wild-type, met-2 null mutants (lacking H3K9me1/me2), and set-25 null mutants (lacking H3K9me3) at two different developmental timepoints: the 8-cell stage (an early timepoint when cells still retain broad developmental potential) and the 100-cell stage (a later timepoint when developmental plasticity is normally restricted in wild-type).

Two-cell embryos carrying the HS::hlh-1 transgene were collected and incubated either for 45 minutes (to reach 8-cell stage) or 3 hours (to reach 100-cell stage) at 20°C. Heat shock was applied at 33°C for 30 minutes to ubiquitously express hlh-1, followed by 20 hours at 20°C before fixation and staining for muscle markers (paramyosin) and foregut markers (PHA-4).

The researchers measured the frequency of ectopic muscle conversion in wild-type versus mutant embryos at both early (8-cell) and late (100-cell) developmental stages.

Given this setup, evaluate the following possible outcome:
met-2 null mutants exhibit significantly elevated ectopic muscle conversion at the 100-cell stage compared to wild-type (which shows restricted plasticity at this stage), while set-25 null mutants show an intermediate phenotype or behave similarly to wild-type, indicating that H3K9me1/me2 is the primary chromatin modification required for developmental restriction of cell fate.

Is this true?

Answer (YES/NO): NO